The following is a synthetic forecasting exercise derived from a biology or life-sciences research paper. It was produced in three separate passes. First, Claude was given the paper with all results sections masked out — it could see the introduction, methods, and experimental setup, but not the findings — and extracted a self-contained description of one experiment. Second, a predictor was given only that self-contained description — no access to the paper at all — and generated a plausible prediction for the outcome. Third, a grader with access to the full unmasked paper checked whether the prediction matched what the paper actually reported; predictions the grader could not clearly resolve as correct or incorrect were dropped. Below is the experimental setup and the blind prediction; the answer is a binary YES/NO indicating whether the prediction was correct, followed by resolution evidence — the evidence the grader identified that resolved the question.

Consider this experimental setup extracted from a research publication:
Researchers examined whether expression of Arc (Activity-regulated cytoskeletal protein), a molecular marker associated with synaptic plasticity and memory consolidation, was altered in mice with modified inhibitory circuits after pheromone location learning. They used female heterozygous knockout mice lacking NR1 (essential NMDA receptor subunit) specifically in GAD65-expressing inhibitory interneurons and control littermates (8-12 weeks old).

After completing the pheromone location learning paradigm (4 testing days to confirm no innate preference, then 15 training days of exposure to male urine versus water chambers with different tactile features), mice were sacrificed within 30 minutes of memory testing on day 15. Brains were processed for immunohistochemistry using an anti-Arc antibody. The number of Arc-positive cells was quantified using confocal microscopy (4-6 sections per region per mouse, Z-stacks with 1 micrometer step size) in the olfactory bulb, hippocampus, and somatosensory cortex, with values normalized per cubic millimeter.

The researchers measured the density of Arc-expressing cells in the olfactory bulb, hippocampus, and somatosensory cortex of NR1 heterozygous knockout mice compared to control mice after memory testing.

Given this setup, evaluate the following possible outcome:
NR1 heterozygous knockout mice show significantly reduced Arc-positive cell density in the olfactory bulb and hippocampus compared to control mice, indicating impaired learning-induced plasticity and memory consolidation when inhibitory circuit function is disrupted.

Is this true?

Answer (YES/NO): YES